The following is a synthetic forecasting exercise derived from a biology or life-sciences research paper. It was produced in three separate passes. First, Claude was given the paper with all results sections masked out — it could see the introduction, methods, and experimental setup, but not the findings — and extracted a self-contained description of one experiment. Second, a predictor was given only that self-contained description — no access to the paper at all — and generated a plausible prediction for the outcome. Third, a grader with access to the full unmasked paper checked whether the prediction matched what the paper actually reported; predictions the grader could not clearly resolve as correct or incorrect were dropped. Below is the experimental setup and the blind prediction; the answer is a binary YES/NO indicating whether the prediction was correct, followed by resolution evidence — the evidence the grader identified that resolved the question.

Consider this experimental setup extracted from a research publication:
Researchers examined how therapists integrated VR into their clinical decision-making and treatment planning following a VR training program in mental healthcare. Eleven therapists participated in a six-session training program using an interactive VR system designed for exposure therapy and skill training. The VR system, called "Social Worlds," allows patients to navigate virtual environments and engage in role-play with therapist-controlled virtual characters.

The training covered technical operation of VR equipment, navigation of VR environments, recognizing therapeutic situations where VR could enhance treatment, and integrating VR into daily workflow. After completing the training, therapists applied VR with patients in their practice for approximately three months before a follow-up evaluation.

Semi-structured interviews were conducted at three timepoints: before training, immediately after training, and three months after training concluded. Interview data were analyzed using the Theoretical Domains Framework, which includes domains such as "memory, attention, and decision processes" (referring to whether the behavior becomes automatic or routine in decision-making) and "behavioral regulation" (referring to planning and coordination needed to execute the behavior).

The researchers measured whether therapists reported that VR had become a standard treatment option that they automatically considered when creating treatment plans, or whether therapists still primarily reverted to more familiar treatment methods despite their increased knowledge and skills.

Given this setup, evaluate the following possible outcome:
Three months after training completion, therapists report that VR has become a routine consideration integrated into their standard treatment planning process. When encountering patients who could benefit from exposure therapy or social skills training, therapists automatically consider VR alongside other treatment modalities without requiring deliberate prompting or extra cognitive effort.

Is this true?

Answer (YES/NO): NO